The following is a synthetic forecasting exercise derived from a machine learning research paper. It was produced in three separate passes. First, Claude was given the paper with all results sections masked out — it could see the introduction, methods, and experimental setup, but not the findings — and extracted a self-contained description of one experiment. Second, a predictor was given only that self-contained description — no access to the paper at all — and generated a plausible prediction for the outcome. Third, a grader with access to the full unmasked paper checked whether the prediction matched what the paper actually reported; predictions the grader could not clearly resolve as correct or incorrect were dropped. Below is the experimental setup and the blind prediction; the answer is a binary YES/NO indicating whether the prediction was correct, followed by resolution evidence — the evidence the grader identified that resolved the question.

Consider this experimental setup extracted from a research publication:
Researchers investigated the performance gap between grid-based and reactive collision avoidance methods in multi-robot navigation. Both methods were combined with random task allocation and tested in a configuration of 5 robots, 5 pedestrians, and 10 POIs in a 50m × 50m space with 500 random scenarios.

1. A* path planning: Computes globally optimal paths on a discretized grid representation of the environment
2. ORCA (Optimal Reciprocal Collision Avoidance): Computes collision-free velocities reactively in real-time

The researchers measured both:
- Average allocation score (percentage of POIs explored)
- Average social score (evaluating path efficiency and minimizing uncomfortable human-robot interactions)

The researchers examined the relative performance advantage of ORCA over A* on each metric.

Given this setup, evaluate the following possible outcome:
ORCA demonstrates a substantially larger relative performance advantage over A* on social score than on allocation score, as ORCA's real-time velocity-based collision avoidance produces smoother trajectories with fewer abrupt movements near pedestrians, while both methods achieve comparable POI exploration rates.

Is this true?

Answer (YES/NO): NO